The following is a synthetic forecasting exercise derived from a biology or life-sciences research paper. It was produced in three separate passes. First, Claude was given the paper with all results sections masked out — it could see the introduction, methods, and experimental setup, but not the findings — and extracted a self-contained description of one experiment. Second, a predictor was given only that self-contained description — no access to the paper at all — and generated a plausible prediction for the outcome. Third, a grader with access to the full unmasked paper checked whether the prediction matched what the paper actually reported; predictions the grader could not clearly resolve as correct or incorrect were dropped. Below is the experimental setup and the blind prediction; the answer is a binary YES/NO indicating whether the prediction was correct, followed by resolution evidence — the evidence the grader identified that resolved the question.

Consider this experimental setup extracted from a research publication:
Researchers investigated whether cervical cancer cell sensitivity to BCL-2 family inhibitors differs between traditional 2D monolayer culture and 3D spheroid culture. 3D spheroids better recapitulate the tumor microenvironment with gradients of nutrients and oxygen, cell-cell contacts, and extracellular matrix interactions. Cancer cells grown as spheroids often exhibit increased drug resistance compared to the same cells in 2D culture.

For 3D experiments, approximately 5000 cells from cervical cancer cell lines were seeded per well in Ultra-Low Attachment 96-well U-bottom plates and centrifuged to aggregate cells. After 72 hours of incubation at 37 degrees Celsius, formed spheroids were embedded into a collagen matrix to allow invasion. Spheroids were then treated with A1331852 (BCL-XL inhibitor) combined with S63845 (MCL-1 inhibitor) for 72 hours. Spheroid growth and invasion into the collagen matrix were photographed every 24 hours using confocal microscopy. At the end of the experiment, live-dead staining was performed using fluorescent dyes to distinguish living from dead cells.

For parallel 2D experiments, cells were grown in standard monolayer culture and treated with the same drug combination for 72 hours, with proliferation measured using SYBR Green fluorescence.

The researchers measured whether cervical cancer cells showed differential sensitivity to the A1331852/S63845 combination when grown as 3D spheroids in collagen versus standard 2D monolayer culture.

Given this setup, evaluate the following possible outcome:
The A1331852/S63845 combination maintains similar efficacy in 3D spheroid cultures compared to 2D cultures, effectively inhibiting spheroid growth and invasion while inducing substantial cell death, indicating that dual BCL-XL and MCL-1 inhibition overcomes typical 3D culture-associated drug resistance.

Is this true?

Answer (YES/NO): NO